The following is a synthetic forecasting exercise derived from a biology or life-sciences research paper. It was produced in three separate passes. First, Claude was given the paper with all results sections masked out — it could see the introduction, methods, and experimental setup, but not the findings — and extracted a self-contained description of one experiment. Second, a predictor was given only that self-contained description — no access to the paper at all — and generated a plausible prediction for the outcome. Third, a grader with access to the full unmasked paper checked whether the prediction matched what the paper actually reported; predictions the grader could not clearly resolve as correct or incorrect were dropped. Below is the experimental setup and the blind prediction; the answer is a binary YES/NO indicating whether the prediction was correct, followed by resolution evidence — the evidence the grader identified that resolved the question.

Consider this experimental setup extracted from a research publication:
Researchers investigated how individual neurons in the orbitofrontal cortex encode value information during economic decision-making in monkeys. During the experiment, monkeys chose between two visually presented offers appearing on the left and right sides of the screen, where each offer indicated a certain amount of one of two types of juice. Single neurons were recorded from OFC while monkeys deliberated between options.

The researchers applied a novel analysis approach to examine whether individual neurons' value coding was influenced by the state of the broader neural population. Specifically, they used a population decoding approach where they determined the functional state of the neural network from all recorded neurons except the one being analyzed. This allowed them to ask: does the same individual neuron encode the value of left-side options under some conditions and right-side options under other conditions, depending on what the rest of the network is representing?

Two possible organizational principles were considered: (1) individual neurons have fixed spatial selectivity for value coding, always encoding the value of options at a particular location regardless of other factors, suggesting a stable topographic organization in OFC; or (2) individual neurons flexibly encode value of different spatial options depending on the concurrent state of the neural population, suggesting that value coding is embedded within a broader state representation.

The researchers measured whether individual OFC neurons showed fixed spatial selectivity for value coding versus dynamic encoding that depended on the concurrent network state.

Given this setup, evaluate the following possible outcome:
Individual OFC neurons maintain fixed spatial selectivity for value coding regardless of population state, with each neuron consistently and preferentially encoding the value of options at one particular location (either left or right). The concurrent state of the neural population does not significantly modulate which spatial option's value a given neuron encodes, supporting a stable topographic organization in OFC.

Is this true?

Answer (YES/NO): NO